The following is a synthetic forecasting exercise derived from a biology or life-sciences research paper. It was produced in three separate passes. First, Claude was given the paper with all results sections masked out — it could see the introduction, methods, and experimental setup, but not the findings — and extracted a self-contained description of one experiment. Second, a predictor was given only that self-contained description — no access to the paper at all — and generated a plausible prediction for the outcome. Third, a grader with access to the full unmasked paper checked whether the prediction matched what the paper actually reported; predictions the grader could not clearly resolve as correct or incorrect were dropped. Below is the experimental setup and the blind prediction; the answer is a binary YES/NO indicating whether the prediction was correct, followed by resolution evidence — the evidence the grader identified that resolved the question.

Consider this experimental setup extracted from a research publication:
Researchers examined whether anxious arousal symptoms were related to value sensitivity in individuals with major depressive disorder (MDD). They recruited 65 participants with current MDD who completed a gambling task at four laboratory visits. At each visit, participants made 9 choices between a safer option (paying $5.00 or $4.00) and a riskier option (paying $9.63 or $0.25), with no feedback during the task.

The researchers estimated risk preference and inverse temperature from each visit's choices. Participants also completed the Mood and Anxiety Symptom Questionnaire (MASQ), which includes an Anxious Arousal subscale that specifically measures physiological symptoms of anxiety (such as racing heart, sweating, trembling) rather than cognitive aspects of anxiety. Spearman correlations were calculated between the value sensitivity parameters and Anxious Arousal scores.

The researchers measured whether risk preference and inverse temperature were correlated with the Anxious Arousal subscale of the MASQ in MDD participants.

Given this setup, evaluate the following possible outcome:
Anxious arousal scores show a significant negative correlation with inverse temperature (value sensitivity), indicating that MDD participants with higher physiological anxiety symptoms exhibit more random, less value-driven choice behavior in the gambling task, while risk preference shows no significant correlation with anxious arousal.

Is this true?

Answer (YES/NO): NO